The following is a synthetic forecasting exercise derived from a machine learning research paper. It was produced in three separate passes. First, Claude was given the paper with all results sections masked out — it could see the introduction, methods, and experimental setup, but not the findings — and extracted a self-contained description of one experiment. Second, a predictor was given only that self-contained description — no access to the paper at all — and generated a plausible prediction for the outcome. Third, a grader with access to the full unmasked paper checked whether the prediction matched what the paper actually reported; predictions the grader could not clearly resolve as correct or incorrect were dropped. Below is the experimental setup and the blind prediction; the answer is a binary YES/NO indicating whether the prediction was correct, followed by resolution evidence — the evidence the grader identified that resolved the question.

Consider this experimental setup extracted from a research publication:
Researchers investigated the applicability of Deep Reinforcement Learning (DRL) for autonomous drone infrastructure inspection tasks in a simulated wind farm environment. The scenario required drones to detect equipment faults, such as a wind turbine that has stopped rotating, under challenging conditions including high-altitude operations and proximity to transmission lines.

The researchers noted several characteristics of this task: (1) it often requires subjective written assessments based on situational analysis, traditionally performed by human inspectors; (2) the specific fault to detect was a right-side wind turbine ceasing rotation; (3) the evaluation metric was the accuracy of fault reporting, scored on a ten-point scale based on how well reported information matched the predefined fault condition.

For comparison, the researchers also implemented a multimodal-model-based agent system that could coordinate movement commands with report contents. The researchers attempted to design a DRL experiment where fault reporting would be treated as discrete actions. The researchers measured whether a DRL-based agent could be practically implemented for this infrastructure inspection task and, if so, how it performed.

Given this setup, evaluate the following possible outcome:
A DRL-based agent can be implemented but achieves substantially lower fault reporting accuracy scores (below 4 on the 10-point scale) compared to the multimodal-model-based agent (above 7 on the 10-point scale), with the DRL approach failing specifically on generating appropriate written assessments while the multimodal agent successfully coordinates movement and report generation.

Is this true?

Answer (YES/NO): NO